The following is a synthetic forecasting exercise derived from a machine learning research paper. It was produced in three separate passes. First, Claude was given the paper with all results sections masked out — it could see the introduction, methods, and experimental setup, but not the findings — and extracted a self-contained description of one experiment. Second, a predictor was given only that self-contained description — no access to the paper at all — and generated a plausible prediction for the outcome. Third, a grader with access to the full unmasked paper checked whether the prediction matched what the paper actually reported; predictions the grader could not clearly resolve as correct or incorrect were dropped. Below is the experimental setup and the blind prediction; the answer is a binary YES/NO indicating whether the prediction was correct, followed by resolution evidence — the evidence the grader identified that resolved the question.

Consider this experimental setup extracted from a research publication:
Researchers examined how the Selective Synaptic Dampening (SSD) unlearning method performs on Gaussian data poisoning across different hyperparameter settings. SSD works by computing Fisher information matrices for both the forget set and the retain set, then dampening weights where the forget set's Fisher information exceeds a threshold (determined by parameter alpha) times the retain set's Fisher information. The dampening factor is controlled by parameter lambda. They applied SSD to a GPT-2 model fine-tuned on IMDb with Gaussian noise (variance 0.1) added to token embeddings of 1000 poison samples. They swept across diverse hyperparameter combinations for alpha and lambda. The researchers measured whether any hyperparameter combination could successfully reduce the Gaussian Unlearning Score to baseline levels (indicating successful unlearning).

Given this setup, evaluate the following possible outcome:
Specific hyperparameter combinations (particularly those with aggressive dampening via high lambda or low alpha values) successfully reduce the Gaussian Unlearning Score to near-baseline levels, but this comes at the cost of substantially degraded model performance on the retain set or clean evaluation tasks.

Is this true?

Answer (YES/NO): NO